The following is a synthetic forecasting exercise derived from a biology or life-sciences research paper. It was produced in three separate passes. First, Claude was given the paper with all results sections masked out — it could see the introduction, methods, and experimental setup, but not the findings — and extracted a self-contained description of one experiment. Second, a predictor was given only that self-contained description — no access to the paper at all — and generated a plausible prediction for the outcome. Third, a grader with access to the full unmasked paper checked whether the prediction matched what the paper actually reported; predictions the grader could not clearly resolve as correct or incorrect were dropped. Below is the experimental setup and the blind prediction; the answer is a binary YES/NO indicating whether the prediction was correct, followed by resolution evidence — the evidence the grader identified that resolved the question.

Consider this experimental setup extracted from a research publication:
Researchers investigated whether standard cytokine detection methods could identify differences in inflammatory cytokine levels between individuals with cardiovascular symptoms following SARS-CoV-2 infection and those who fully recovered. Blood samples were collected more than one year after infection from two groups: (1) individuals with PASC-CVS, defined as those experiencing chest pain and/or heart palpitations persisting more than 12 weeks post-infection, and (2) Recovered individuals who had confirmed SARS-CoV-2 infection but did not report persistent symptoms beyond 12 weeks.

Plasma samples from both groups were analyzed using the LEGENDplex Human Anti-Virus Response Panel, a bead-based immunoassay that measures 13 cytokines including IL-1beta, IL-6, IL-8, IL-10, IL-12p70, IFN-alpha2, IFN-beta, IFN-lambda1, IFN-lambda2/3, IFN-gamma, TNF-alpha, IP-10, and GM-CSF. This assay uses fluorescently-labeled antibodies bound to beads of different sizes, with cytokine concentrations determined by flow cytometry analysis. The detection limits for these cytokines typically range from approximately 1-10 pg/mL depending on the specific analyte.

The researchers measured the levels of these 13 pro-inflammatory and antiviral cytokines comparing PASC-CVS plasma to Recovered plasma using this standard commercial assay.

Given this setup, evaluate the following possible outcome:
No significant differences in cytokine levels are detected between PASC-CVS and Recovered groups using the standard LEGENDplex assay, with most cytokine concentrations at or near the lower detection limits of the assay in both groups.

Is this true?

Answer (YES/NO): NO